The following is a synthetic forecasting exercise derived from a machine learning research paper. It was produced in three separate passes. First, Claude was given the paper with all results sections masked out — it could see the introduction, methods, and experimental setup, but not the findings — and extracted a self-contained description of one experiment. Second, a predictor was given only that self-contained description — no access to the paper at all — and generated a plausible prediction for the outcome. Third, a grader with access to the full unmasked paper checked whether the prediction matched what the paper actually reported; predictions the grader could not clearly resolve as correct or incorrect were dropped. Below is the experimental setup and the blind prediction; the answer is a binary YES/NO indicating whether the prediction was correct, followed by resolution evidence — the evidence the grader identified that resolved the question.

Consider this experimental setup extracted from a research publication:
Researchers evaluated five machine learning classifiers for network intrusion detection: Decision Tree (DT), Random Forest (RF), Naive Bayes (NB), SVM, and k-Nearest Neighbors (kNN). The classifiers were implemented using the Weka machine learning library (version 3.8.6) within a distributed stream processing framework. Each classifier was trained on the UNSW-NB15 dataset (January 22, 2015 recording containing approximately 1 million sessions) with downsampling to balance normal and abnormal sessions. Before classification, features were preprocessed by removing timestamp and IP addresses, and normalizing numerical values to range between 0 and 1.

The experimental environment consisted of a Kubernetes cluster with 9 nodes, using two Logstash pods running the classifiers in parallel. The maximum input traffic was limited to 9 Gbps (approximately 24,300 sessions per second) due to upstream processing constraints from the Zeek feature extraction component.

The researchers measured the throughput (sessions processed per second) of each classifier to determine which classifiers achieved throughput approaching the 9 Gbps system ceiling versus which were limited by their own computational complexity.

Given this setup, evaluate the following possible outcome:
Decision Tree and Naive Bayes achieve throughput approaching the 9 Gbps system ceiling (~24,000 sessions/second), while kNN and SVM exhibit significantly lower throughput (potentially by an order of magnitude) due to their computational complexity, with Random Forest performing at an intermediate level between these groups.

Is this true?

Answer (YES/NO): NO